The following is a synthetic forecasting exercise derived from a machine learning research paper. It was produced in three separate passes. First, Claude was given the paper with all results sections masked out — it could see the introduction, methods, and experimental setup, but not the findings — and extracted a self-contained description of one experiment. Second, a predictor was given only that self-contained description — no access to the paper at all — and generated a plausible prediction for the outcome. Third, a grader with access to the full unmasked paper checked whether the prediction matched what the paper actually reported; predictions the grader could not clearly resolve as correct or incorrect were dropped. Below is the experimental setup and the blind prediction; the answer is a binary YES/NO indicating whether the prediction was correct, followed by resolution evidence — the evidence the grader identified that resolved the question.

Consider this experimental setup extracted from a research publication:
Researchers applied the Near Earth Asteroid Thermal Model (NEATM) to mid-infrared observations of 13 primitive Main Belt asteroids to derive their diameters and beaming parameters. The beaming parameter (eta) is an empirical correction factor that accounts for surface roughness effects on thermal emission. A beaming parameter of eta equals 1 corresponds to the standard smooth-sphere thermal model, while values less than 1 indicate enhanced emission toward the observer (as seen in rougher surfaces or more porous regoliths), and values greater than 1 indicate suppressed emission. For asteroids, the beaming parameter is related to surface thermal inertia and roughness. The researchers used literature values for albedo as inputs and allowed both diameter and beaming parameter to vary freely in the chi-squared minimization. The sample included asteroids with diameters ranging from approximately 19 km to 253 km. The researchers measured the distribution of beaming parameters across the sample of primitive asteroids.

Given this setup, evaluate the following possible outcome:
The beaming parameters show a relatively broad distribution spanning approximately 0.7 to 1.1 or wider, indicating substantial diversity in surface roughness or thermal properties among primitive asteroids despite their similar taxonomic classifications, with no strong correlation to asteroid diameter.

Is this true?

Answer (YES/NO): NO